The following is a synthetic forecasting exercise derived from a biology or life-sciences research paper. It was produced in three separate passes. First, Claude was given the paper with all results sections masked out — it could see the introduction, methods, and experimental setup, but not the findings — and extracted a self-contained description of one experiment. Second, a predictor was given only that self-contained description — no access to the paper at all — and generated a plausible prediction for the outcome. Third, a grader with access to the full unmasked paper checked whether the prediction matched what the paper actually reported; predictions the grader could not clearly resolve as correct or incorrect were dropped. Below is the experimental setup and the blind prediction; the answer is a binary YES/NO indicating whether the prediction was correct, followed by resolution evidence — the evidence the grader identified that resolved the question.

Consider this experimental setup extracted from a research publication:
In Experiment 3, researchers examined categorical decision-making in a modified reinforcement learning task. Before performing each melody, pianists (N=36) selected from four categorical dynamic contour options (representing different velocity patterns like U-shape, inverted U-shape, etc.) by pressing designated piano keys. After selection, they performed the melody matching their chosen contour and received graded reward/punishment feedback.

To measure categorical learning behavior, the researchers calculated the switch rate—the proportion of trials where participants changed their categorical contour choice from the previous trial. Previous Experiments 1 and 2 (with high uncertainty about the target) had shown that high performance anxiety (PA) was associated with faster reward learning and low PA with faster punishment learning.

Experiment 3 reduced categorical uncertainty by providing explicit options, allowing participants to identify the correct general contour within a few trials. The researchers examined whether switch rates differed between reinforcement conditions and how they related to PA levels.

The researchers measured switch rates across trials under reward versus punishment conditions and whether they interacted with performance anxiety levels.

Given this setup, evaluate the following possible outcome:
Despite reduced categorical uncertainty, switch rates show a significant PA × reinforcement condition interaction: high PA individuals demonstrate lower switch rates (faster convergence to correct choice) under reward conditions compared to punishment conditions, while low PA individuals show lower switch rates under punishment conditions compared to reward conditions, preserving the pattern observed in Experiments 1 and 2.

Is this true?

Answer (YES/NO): NO